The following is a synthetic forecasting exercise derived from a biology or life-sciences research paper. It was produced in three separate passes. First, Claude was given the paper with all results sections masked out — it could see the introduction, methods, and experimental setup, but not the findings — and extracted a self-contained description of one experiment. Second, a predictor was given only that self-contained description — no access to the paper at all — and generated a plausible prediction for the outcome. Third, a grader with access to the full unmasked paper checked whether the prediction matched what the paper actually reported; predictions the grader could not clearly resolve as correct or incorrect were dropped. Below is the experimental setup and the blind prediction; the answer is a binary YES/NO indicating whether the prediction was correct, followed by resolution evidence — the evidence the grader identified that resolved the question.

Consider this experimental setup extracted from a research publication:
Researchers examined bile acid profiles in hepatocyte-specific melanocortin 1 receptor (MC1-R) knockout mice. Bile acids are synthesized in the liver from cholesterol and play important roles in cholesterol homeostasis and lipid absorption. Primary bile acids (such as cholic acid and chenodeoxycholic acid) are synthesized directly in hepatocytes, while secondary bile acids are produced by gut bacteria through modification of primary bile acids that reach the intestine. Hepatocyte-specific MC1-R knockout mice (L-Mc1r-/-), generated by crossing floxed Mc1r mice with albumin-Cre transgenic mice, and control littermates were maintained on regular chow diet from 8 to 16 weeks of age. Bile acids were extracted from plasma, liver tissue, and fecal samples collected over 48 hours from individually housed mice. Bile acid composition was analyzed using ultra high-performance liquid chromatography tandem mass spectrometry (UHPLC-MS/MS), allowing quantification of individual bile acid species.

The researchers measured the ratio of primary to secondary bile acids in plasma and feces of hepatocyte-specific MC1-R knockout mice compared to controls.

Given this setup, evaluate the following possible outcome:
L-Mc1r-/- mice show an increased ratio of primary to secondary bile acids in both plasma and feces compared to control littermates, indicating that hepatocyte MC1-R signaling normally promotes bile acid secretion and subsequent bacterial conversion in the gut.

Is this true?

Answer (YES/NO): YES